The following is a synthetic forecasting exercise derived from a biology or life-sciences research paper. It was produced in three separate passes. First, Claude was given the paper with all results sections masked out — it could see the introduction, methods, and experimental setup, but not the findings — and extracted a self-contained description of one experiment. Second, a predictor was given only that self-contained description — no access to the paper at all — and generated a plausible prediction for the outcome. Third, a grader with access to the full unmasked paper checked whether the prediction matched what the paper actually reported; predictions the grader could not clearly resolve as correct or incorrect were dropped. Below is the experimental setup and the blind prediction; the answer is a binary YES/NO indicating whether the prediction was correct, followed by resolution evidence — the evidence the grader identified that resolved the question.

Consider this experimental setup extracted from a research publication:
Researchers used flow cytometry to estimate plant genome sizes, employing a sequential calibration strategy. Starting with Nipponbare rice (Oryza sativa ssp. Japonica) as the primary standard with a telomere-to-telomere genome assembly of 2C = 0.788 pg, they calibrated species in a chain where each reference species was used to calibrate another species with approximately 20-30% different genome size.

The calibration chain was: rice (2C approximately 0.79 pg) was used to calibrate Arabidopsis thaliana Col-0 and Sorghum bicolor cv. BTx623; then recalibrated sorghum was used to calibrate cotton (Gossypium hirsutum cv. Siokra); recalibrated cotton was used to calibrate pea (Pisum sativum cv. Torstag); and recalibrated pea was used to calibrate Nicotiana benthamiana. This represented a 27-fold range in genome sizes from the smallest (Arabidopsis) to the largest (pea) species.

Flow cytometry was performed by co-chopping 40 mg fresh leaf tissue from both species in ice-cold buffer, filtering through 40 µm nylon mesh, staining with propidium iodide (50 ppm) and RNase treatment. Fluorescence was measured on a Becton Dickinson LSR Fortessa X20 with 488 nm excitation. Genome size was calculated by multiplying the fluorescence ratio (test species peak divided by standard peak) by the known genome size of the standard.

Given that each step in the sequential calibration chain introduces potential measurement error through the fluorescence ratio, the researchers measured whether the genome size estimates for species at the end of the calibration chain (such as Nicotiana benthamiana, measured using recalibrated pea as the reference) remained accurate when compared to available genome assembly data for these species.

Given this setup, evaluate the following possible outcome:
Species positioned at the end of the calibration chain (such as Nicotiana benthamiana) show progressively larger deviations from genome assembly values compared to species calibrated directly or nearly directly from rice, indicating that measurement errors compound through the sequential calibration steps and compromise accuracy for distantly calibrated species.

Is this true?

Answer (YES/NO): NO